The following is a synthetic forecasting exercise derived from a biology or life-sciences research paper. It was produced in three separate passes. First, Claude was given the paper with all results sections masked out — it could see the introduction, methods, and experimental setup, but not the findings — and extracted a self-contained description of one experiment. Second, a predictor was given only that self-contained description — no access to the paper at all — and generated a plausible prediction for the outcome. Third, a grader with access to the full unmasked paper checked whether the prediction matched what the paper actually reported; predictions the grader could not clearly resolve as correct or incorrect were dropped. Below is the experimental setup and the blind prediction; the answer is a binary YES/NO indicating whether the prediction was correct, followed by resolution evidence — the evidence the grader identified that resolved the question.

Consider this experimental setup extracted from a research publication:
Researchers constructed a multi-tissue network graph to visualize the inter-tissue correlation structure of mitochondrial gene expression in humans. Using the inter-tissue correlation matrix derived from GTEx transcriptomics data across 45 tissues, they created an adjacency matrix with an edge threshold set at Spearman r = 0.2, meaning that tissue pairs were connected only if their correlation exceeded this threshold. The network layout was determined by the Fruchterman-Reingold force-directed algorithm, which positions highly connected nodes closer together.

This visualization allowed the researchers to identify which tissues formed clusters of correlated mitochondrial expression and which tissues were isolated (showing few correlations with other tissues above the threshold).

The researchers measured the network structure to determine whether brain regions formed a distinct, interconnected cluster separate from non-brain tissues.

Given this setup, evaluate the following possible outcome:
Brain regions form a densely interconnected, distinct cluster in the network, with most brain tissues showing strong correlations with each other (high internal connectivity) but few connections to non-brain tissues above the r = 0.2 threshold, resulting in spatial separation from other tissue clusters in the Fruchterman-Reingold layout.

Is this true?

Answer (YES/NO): YES